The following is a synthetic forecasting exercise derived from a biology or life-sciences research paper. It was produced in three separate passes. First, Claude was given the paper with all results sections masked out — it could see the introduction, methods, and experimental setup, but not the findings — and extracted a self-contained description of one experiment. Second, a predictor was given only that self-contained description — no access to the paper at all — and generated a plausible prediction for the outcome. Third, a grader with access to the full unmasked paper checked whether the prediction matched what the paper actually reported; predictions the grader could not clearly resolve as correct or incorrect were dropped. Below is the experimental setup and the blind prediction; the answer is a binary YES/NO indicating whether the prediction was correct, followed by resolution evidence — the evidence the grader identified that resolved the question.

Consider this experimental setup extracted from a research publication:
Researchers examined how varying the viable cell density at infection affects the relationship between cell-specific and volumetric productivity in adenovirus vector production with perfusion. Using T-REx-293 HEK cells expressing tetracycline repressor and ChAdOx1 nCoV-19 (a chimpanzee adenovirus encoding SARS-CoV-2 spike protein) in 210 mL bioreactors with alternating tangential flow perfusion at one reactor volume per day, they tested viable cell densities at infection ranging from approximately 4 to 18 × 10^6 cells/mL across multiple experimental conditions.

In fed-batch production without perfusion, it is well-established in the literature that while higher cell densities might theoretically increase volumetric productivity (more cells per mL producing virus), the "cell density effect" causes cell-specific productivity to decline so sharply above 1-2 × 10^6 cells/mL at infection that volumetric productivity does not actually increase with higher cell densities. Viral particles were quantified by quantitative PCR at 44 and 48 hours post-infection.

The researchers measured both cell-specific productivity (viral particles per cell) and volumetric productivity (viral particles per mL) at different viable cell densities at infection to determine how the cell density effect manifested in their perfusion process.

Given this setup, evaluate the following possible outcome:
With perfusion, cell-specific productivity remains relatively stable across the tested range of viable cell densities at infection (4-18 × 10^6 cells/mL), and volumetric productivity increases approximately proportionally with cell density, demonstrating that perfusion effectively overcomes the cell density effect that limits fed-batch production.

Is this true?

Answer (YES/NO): NO